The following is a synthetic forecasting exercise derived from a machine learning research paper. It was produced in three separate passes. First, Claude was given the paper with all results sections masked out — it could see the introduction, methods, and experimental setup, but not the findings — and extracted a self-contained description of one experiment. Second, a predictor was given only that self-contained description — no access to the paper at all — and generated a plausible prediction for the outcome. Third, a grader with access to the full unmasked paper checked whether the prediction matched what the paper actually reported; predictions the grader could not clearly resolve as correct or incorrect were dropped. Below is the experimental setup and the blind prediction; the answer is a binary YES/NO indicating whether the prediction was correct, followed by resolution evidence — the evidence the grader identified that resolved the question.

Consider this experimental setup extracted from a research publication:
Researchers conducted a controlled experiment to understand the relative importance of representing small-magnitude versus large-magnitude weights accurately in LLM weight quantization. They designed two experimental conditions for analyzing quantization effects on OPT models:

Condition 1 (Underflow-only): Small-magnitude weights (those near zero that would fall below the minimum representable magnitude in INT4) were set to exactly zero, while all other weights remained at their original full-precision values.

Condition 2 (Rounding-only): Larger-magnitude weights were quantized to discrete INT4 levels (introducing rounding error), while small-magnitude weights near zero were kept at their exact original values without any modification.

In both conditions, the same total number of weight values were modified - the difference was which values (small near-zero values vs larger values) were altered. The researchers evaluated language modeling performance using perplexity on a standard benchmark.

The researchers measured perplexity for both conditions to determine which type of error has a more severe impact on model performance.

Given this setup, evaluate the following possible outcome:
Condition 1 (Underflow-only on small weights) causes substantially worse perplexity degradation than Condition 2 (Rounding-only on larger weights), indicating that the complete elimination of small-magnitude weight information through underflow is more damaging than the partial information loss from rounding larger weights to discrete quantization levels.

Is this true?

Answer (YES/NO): YES